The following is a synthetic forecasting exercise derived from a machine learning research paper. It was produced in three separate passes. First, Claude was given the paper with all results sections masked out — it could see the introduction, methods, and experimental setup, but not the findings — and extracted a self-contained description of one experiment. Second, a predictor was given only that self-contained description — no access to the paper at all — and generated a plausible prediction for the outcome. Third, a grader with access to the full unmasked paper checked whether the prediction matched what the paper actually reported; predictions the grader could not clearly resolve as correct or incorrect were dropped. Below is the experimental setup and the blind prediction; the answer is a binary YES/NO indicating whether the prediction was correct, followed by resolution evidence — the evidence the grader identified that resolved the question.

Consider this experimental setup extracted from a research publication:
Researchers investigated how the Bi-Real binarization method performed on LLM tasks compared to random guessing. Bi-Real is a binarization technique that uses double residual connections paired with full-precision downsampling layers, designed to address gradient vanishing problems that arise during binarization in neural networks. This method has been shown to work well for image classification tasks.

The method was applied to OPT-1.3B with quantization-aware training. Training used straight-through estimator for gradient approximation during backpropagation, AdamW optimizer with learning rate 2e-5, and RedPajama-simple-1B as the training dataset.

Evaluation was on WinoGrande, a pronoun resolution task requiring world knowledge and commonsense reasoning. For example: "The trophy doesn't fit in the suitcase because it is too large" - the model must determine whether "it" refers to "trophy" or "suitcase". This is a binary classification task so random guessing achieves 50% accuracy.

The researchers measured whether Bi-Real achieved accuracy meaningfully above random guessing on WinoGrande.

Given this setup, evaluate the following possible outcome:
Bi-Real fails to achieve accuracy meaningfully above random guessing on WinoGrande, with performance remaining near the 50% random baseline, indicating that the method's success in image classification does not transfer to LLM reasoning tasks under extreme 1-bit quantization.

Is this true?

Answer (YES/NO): YES